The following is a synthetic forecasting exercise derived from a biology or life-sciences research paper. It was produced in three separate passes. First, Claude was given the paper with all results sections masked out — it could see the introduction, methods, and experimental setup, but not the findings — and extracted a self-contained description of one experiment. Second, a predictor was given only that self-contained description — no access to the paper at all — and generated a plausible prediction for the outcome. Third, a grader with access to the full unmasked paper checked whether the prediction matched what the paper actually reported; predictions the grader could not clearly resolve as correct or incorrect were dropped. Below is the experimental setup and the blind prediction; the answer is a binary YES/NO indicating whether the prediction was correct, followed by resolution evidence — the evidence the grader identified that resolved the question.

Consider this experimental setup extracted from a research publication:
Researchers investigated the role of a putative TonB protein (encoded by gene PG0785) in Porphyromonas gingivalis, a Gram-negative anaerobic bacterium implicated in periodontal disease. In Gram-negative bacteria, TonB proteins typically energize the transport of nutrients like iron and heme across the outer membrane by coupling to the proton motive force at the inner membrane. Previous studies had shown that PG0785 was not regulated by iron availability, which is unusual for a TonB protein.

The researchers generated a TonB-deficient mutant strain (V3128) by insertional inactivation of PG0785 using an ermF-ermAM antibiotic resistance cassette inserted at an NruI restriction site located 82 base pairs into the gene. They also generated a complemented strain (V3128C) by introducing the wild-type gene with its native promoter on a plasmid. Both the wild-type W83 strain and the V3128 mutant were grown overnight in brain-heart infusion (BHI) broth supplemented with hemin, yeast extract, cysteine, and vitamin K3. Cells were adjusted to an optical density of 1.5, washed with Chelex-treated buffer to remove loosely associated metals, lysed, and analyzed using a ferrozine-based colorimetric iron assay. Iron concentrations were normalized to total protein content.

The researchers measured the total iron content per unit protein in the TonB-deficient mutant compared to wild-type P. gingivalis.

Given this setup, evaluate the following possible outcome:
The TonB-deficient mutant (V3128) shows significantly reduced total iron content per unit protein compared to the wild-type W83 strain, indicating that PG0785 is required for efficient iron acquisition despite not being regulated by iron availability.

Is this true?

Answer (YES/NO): NO